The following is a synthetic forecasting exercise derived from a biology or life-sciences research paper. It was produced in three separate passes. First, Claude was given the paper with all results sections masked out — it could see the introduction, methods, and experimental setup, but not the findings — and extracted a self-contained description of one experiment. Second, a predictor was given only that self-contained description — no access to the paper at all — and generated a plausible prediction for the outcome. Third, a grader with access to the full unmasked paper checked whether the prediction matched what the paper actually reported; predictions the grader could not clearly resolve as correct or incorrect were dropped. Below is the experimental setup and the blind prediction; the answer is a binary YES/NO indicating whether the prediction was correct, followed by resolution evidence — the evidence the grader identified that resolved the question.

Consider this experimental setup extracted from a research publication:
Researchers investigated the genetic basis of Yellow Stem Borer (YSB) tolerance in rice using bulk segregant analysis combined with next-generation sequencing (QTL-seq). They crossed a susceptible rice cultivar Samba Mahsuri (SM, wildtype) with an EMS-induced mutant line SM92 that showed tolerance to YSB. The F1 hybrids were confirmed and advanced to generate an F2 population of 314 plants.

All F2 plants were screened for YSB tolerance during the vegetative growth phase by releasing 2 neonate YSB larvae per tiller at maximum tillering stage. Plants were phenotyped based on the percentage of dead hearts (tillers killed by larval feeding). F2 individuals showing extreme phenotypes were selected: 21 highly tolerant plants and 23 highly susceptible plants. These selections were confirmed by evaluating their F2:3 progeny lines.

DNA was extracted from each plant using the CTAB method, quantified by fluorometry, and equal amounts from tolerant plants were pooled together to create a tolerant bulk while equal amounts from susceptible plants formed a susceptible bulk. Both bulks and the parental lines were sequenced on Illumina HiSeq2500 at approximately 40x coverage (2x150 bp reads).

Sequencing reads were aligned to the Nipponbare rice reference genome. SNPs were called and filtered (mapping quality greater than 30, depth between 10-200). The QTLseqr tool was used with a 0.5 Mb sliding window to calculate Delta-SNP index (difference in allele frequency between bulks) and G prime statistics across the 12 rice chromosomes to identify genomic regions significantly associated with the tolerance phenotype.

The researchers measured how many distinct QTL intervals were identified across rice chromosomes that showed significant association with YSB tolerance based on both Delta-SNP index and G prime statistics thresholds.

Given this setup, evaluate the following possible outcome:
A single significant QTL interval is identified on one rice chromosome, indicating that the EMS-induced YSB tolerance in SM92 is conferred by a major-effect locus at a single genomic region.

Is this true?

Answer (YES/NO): NO